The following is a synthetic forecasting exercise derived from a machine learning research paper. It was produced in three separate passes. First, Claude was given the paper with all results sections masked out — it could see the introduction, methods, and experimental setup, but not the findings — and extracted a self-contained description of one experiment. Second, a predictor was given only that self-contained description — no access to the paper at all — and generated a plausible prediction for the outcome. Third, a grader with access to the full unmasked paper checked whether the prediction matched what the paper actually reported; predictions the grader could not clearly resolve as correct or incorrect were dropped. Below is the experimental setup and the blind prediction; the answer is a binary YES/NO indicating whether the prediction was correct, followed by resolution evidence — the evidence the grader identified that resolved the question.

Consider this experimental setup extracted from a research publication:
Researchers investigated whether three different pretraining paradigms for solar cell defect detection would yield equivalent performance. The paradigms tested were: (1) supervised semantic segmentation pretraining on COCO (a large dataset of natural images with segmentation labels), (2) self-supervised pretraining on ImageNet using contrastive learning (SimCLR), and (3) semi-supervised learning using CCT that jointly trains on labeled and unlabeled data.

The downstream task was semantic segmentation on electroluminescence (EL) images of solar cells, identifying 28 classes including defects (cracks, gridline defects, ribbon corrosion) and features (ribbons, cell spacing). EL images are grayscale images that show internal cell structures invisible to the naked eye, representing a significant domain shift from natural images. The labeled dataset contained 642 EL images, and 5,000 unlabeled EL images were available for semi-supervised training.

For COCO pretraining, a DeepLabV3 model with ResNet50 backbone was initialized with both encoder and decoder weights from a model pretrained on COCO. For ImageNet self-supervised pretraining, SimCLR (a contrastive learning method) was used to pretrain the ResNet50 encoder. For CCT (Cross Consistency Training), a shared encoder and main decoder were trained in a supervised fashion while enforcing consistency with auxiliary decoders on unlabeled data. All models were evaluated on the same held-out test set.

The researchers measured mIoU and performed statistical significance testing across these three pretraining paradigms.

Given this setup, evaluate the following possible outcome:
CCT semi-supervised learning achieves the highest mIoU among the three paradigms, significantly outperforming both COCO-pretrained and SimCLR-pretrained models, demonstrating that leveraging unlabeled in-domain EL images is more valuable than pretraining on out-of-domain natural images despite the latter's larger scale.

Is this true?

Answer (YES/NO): NO